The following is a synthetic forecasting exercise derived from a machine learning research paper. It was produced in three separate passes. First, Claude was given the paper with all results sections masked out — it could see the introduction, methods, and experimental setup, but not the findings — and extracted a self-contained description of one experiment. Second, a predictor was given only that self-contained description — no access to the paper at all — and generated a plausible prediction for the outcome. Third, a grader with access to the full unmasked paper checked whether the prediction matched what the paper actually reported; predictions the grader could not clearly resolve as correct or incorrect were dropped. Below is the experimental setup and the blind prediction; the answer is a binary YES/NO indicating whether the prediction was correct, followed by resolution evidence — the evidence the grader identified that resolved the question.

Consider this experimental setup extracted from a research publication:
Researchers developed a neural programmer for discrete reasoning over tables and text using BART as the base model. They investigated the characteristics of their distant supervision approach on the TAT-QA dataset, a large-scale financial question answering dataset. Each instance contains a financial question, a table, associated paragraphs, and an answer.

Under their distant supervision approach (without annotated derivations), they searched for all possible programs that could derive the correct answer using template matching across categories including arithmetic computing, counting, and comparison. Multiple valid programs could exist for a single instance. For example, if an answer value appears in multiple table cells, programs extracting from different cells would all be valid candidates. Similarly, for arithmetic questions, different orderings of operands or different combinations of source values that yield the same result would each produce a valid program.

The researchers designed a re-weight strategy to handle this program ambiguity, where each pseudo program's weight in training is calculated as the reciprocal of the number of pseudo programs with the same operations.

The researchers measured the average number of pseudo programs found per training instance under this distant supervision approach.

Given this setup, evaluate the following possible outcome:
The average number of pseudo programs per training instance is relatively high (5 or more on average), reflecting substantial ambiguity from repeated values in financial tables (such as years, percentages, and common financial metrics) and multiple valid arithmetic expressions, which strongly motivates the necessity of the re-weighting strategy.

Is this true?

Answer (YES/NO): YES